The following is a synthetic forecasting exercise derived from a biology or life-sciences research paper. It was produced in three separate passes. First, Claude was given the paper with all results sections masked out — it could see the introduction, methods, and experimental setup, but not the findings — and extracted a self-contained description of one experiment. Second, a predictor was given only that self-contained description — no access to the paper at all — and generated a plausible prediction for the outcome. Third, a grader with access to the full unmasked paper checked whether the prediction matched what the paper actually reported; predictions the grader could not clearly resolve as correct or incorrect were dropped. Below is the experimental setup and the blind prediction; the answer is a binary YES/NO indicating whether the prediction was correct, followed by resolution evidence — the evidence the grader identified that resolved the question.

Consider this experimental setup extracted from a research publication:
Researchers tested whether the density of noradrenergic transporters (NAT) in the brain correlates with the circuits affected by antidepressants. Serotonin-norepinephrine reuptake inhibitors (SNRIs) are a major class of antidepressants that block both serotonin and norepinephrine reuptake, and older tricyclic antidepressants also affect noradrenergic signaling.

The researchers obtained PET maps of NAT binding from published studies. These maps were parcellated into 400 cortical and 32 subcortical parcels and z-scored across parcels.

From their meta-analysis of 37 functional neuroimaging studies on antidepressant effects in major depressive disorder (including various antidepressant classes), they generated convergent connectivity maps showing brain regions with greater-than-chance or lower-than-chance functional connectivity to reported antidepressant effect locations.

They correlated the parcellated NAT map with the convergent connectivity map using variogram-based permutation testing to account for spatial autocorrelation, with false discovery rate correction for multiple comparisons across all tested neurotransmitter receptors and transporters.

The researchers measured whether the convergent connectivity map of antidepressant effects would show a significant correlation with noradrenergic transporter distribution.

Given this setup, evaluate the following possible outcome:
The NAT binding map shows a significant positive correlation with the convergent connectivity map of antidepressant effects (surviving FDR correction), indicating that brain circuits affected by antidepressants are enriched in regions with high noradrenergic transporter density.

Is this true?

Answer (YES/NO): NO